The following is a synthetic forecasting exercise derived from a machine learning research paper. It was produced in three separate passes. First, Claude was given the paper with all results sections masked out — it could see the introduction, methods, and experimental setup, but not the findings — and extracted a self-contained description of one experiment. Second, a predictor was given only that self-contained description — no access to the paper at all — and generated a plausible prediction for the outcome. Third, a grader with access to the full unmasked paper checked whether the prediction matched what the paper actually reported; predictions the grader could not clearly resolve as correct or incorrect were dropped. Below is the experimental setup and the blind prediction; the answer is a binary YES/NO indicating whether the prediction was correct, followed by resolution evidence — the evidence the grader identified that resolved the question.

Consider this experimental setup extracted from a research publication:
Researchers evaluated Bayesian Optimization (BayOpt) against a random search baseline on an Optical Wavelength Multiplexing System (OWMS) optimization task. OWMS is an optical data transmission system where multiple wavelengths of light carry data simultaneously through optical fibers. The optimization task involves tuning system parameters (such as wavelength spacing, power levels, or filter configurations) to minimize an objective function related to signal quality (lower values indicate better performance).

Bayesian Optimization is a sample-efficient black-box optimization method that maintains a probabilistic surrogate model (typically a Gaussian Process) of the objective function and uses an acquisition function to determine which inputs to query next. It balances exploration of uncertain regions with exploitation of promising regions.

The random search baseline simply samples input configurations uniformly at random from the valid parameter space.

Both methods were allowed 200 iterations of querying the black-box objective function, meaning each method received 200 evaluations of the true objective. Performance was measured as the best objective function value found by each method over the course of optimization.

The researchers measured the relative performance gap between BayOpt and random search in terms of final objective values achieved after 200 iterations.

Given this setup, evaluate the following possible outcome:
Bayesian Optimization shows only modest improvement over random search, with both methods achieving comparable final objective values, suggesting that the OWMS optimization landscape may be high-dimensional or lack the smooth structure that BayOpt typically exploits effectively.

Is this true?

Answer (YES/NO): NO